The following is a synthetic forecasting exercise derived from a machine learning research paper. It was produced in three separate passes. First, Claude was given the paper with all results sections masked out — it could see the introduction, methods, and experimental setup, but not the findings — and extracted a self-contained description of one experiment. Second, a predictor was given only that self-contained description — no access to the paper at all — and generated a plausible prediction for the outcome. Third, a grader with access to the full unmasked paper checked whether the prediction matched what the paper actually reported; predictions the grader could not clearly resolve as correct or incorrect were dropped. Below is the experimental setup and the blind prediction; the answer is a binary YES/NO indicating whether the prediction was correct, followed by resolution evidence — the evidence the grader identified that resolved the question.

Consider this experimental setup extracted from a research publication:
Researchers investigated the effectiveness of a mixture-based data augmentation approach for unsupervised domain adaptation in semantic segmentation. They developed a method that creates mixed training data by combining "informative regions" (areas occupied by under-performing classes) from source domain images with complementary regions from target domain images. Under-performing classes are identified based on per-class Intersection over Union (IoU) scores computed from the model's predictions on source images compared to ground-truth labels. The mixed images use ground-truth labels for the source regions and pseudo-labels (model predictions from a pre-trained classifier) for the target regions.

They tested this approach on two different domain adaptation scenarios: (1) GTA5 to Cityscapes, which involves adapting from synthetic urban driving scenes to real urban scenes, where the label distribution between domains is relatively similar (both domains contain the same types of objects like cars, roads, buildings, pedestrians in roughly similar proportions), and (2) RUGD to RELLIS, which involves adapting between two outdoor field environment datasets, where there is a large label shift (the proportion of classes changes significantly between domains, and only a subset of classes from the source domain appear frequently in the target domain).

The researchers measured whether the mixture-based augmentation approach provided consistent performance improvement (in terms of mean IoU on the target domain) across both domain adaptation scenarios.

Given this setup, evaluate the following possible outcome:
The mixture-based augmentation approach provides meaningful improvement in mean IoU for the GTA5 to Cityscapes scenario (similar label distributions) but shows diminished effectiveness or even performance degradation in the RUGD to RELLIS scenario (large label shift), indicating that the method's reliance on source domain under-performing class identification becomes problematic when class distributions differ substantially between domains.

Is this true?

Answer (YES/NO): YES